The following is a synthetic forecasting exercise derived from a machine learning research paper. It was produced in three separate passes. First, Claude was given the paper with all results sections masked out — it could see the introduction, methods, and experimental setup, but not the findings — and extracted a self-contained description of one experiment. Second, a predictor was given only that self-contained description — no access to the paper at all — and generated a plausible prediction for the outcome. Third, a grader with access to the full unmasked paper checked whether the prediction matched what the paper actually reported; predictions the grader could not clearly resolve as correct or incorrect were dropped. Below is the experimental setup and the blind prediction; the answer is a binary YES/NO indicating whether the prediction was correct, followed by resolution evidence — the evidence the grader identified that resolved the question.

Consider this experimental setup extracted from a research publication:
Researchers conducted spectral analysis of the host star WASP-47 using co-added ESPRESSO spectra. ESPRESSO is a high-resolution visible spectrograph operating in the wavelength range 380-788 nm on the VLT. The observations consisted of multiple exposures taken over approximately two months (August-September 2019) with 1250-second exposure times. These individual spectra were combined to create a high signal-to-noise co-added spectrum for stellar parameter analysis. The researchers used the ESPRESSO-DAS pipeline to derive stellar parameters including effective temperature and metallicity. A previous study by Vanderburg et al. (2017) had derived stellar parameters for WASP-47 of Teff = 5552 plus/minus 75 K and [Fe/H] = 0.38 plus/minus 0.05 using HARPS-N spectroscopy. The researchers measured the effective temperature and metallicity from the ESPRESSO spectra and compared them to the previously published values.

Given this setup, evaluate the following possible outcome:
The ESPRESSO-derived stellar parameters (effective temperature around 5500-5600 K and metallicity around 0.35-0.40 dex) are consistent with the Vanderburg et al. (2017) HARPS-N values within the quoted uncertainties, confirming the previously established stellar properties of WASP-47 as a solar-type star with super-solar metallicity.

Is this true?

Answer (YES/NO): YES